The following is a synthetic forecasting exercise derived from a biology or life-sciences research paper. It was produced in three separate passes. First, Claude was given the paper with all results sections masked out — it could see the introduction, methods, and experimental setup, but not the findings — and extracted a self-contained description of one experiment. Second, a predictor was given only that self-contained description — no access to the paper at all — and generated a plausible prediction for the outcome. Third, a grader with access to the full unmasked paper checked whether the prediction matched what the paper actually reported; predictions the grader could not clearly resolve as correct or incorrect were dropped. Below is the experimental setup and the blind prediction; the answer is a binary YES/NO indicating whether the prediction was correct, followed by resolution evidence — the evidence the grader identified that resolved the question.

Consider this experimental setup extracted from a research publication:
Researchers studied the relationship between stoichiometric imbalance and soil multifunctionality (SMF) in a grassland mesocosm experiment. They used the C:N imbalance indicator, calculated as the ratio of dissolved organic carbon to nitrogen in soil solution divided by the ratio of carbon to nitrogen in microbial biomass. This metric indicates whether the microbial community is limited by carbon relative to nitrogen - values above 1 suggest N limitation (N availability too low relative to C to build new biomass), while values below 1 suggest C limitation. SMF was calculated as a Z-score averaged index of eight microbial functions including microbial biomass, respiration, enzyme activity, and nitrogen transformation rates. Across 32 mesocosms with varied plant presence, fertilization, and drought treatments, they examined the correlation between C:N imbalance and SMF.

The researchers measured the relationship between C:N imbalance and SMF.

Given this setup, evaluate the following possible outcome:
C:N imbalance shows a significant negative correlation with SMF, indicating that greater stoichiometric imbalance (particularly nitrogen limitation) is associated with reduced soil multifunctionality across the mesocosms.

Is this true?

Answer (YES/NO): NO